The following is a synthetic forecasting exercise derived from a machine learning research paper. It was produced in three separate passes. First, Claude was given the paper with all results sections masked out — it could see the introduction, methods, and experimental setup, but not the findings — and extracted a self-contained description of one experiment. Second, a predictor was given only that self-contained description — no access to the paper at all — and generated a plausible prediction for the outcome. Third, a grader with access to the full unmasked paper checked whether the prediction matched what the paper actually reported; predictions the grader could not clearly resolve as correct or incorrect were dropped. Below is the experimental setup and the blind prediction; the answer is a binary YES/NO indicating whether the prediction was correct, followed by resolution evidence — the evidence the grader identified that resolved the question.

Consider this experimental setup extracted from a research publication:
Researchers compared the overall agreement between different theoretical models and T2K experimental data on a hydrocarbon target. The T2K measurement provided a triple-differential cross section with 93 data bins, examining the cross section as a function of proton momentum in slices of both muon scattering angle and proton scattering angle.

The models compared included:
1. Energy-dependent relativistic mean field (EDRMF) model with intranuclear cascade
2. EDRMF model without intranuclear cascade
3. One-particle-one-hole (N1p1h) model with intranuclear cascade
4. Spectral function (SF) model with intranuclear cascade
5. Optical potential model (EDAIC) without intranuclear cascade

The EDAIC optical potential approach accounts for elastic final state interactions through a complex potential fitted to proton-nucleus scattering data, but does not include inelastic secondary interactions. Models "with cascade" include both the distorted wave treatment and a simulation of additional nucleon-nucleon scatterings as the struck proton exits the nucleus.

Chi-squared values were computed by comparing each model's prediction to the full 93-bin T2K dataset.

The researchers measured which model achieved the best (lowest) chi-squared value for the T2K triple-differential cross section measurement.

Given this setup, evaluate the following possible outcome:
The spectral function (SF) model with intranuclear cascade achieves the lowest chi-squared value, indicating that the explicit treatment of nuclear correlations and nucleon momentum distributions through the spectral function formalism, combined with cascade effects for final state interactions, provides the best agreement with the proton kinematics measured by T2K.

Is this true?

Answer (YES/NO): NO